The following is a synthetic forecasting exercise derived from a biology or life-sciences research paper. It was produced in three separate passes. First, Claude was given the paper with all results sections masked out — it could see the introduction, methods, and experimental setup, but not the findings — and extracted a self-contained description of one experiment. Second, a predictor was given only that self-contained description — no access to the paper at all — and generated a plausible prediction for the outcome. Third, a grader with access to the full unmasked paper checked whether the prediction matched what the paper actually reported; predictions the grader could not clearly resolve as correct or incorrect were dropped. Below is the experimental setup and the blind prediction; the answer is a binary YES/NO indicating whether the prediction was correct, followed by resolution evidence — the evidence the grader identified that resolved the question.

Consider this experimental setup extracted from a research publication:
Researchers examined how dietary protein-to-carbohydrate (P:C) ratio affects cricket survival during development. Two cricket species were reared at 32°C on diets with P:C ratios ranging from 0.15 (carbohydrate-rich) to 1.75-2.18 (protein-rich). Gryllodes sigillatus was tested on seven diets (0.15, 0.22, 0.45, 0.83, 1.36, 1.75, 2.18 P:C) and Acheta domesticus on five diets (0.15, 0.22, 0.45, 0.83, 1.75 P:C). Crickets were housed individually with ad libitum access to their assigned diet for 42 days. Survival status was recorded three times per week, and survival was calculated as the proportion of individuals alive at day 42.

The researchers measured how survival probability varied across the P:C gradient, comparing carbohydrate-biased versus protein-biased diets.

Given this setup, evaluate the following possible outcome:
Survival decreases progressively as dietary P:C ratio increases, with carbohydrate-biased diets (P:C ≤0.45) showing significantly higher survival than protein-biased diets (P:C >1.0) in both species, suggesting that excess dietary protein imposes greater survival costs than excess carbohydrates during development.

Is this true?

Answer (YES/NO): NO